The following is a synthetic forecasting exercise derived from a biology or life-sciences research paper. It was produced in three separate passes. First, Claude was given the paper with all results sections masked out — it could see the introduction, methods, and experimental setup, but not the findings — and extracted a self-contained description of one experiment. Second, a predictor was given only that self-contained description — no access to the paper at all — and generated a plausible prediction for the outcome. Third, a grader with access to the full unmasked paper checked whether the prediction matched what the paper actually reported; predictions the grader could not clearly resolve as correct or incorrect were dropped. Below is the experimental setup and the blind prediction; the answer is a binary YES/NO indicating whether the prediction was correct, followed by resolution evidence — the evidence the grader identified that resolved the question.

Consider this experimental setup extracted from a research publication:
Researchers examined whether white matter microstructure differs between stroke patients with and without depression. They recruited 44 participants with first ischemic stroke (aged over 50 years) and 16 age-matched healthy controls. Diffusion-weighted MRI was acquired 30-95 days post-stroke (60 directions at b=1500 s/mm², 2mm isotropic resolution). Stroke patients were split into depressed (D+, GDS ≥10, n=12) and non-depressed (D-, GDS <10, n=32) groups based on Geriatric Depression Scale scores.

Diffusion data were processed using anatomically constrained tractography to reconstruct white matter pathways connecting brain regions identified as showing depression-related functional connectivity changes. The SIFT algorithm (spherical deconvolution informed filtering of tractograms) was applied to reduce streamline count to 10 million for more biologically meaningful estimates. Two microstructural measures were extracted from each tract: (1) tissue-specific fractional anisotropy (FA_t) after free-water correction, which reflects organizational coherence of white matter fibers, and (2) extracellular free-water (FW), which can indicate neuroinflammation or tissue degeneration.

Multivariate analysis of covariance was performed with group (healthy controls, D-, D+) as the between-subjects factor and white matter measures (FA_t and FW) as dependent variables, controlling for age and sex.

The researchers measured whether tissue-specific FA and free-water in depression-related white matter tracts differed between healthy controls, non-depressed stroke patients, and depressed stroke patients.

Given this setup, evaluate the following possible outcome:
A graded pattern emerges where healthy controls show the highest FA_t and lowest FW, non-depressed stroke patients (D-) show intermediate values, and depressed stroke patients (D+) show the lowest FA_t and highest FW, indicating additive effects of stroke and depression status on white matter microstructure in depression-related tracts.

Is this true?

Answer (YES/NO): NO